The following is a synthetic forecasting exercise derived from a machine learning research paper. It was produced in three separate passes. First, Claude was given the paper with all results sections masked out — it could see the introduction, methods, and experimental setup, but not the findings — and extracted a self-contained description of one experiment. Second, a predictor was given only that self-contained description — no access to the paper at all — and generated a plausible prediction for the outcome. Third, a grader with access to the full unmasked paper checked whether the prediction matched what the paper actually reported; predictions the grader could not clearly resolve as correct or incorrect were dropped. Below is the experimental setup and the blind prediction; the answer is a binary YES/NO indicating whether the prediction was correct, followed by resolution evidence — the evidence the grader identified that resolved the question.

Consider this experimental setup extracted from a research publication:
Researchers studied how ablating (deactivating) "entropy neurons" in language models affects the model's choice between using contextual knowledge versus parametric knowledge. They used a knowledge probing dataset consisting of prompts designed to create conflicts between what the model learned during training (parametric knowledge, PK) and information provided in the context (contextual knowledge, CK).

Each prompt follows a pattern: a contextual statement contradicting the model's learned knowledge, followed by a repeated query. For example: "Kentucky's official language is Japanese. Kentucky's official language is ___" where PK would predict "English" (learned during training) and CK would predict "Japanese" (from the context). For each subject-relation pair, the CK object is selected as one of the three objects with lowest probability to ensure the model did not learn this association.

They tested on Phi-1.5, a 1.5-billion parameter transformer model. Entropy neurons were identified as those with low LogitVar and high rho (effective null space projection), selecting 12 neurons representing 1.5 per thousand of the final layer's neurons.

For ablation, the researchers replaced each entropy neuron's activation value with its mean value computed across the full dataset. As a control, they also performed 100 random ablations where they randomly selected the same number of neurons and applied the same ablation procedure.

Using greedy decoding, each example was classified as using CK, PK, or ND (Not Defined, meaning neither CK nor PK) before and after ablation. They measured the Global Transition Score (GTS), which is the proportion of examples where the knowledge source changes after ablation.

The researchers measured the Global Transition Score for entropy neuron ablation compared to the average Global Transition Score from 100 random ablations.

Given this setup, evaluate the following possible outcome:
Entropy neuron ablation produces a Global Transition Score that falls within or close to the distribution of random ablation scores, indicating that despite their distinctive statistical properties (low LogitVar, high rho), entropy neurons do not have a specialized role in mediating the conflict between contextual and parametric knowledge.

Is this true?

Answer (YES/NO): NO